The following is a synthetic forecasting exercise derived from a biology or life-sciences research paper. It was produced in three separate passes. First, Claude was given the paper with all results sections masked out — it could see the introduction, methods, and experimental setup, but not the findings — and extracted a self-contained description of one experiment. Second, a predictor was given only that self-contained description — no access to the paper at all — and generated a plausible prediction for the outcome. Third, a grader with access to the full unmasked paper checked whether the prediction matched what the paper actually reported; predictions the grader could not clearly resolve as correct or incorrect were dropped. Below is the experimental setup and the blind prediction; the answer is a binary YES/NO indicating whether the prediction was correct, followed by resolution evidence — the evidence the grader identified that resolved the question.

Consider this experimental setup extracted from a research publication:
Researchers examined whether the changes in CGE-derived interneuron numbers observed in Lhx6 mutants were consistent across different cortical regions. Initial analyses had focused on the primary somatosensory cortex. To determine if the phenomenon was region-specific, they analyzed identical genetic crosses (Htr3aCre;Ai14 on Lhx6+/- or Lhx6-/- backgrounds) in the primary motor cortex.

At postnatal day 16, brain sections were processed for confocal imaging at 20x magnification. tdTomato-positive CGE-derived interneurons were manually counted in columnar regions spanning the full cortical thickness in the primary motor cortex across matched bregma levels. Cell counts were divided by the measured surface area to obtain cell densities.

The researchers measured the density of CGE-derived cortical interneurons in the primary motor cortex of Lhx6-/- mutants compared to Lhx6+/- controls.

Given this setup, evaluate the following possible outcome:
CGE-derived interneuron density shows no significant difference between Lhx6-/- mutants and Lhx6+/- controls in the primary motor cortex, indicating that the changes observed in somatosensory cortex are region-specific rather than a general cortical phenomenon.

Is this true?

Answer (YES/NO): NO